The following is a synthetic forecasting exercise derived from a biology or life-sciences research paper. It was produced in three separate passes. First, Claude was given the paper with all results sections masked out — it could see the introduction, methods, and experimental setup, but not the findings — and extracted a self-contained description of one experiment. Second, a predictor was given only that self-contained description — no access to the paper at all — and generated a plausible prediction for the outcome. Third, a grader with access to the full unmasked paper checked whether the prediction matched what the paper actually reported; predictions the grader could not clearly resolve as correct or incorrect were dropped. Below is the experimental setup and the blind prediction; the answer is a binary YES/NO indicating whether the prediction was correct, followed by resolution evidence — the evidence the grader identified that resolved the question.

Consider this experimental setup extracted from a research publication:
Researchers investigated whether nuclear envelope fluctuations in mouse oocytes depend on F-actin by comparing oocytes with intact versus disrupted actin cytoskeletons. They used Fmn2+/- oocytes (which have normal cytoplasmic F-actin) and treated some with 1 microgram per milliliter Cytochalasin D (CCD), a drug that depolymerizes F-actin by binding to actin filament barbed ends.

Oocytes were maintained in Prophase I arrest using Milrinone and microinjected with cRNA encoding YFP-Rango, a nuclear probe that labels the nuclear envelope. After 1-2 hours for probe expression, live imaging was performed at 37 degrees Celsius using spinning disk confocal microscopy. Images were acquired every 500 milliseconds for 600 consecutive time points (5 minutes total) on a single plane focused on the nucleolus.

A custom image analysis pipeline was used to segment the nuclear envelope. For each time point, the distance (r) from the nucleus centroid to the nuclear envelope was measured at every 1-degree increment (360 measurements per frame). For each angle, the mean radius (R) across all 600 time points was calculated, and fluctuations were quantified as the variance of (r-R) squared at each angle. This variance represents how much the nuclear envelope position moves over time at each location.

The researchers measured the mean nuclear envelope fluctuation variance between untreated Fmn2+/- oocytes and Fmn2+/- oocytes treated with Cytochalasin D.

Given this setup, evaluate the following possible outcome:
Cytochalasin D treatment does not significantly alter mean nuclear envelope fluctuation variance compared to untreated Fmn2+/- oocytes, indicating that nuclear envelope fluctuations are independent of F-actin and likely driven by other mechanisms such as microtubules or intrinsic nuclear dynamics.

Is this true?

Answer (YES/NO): NO